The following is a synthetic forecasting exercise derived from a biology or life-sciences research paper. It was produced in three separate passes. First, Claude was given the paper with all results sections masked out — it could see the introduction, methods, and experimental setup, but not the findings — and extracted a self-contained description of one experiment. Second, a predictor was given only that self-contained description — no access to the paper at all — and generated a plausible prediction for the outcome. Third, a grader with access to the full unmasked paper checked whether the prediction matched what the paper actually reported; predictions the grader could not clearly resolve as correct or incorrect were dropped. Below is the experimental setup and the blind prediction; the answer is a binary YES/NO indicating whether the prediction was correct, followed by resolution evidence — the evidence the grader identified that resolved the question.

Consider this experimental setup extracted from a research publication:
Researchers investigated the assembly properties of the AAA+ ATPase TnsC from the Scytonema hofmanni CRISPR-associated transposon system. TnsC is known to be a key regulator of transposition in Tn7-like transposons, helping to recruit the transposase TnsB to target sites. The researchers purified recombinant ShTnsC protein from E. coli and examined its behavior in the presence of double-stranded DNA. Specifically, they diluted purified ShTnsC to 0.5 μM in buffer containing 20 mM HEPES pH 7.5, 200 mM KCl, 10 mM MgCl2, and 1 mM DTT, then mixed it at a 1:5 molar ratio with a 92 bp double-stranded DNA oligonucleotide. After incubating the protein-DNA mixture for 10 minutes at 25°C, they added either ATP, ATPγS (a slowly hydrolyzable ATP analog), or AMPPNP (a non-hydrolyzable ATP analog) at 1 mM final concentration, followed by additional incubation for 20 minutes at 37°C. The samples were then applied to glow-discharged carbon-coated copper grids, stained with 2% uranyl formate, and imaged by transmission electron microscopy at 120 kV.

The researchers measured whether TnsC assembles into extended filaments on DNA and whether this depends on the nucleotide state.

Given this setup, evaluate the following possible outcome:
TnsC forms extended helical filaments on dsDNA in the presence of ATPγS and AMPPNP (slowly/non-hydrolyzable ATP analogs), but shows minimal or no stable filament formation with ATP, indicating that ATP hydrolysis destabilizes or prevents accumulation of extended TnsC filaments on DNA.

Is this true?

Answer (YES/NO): NO